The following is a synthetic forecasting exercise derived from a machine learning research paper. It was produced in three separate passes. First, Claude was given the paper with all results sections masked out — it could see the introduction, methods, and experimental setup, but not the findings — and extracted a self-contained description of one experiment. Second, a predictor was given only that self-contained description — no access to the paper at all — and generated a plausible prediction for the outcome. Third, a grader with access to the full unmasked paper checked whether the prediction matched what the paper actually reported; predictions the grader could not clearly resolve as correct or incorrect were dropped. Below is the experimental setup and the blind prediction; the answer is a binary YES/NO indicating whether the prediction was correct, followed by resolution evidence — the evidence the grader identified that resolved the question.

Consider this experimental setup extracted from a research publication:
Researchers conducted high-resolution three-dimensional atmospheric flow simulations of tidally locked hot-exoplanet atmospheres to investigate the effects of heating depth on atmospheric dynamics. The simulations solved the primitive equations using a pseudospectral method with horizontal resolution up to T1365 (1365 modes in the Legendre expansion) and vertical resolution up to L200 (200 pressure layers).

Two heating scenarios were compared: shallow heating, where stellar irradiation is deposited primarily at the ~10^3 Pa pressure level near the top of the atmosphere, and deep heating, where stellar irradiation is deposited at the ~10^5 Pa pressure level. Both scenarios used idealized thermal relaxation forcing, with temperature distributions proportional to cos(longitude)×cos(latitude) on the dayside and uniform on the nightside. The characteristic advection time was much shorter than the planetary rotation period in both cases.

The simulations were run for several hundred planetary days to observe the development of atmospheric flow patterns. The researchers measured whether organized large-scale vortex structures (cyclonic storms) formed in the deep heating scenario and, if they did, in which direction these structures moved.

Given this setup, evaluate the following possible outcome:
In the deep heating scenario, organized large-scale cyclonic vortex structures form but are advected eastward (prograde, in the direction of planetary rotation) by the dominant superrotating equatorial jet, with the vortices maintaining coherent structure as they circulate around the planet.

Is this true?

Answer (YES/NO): NO